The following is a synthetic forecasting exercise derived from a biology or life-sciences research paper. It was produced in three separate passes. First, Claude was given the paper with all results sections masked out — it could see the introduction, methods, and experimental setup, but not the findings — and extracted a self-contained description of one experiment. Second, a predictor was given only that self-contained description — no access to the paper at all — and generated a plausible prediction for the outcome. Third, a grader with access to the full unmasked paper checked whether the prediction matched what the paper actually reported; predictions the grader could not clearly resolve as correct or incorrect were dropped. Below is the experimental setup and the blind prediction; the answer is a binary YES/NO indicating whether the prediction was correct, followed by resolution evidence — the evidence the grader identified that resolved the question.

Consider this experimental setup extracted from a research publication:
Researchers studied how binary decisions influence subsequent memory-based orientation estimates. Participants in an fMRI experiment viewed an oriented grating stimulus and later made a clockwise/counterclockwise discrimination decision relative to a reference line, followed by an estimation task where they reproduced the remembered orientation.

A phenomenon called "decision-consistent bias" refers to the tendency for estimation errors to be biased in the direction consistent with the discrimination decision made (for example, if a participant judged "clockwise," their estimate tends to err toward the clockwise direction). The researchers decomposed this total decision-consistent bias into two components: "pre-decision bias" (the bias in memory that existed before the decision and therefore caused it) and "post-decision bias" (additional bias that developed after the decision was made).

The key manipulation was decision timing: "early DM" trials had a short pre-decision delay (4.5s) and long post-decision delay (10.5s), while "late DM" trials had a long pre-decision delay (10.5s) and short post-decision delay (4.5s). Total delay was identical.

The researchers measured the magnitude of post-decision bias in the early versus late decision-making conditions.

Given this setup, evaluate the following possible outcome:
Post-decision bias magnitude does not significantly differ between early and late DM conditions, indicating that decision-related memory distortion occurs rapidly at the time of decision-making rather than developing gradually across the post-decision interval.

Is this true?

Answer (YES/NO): NO